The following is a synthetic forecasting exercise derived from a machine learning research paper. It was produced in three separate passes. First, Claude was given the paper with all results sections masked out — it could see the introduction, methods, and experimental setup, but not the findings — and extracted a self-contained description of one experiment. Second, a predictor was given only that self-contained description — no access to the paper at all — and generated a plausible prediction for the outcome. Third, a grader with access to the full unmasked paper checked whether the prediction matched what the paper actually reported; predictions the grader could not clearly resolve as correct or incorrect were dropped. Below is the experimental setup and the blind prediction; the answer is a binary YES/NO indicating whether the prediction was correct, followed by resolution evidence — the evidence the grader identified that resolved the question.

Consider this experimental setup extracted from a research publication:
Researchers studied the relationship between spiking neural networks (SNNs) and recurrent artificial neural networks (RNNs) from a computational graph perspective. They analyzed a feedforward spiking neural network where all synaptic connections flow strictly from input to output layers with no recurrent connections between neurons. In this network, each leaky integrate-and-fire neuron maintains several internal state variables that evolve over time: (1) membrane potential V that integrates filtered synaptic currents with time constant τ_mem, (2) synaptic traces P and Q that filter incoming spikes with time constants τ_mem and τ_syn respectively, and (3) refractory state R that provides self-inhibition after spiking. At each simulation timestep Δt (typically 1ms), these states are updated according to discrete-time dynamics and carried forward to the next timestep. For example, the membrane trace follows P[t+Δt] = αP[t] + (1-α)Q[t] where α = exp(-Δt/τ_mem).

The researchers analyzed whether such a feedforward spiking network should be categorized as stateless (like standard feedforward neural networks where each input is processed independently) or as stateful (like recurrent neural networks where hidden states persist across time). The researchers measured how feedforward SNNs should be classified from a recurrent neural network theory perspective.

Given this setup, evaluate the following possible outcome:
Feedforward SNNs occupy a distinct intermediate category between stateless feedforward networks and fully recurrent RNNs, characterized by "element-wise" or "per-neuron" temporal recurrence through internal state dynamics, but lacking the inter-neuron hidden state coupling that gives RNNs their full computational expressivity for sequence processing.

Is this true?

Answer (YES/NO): NO